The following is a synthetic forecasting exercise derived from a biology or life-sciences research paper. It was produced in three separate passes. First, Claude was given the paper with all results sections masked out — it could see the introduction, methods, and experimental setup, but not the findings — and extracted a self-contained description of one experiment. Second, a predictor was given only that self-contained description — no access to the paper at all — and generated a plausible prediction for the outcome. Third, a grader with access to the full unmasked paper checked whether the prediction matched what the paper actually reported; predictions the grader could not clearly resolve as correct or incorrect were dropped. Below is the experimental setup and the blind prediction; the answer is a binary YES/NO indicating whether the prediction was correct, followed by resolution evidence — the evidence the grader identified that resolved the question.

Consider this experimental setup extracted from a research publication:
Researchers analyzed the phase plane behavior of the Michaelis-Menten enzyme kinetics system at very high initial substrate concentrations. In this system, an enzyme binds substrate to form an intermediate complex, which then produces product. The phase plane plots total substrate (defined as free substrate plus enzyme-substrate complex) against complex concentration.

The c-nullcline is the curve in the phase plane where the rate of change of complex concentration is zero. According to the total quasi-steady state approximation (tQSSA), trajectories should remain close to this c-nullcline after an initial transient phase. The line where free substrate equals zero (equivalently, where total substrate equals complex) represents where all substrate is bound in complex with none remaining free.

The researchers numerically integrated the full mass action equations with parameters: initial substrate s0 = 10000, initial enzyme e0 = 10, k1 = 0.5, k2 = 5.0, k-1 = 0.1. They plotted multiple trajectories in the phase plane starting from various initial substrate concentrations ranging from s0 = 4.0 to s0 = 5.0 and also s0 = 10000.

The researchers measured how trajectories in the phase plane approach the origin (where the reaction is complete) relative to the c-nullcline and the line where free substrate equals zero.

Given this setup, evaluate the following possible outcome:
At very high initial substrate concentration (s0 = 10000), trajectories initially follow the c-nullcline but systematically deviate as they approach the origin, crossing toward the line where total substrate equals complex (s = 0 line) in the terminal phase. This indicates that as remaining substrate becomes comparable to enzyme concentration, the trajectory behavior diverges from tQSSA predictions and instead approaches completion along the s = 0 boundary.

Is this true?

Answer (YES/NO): YES